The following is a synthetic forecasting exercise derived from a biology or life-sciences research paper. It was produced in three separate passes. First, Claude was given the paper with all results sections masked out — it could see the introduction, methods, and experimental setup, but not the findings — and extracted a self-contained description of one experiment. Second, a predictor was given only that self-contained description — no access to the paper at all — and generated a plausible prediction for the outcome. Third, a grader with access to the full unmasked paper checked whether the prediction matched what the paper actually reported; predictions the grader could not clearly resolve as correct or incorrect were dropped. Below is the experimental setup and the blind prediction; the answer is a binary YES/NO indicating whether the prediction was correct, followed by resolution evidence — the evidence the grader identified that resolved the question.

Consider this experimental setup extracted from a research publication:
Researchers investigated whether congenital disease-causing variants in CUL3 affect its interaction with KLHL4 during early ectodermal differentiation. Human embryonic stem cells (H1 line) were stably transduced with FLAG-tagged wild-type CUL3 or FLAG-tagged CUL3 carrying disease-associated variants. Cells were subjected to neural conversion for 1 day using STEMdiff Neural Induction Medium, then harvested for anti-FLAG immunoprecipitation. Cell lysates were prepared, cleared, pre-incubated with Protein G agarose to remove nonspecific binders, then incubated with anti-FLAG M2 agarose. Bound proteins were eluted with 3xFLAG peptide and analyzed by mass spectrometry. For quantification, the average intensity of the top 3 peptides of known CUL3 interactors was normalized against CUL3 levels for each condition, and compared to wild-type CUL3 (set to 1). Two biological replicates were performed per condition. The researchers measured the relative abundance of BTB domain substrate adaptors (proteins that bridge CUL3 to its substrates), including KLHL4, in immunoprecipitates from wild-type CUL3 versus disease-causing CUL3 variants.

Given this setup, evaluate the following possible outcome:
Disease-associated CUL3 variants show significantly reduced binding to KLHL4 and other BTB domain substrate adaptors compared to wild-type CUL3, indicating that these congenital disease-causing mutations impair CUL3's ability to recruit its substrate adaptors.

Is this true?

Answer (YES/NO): NO